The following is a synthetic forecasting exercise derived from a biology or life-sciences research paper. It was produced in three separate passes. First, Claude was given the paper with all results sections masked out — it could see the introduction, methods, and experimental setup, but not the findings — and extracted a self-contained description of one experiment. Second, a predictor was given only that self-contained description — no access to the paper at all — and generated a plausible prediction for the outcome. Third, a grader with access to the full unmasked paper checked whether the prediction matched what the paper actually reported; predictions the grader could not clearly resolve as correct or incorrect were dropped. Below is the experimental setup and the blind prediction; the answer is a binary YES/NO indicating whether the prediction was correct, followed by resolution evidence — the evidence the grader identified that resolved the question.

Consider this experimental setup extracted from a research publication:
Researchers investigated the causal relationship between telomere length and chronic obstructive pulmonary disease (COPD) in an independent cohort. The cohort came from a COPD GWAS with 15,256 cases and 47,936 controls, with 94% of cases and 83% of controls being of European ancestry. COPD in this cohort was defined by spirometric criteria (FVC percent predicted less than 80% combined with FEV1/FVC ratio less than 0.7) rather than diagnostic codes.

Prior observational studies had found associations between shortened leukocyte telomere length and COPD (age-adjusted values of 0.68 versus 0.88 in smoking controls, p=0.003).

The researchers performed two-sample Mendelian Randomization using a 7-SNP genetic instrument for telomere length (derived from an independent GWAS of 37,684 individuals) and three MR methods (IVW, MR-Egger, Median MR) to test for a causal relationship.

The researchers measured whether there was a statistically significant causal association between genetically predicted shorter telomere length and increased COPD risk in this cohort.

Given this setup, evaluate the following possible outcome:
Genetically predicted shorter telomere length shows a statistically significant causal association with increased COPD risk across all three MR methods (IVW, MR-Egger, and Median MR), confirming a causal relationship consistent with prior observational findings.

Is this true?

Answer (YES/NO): NO